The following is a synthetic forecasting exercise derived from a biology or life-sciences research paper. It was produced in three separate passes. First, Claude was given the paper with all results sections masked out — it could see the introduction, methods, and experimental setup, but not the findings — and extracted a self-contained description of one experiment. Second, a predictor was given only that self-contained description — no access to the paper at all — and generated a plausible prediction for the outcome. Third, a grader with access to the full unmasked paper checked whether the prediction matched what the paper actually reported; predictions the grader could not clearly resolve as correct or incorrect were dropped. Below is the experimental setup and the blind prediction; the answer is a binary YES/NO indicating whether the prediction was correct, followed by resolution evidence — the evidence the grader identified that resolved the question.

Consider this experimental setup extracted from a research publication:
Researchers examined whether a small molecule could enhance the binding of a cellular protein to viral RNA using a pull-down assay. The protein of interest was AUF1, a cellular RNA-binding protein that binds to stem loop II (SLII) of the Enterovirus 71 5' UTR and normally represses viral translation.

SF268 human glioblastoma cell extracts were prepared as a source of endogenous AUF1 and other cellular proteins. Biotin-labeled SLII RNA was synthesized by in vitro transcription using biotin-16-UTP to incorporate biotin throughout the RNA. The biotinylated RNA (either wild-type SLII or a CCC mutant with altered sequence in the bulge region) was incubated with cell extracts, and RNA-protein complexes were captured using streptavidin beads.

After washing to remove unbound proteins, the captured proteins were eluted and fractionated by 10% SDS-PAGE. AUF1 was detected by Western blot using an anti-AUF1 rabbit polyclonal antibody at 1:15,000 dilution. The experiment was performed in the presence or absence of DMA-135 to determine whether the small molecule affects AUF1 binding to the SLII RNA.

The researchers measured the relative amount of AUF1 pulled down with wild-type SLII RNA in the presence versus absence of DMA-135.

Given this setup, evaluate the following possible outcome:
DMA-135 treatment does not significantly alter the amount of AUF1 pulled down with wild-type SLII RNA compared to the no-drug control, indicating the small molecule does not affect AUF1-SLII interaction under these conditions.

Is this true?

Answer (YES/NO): NO